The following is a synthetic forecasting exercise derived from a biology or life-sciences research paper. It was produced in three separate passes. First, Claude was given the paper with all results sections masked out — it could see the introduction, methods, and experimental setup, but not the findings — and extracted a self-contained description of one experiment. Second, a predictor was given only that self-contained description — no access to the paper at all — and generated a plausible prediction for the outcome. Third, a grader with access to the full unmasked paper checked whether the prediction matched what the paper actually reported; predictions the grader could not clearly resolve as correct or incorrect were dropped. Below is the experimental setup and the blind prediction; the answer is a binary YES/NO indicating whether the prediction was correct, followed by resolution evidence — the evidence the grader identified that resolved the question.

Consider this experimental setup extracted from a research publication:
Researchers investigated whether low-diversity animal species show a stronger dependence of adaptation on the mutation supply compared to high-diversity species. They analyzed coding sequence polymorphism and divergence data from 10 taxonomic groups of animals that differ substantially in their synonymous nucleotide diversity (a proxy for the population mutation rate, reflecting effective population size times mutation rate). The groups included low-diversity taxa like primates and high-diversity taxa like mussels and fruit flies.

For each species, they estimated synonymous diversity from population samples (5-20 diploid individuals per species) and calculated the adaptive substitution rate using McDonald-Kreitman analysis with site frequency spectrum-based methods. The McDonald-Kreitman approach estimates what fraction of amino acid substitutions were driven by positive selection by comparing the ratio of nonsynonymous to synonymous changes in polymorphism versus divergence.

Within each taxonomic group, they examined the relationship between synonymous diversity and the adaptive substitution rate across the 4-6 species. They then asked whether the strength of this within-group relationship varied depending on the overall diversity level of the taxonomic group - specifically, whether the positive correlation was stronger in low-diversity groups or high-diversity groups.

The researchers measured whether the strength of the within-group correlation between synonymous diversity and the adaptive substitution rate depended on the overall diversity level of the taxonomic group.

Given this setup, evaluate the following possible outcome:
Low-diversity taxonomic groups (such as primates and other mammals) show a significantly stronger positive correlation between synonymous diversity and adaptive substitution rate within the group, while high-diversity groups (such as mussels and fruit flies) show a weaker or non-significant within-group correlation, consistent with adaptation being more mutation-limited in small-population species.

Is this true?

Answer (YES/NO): YES